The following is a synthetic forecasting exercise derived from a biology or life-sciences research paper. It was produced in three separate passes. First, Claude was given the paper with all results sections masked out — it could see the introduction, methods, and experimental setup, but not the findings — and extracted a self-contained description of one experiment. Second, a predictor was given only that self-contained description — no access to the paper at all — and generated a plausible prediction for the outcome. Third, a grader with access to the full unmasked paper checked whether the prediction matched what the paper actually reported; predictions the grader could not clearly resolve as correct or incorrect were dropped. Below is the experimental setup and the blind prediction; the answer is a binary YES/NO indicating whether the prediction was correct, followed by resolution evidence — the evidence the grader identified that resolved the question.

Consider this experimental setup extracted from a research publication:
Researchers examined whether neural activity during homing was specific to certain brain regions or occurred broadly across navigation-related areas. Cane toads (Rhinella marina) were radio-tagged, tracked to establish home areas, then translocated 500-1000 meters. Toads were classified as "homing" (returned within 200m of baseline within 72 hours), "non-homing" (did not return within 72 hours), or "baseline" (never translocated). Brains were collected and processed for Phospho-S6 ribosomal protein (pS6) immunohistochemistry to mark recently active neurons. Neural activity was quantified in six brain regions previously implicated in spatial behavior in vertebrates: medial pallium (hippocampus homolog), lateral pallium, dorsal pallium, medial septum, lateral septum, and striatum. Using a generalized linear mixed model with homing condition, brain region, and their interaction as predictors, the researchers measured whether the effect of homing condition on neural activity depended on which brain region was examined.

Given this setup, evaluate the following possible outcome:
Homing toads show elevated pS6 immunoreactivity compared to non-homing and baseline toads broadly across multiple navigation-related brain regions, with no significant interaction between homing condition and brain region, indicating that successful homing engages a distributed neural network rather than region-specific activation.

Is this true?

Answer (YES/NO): NO